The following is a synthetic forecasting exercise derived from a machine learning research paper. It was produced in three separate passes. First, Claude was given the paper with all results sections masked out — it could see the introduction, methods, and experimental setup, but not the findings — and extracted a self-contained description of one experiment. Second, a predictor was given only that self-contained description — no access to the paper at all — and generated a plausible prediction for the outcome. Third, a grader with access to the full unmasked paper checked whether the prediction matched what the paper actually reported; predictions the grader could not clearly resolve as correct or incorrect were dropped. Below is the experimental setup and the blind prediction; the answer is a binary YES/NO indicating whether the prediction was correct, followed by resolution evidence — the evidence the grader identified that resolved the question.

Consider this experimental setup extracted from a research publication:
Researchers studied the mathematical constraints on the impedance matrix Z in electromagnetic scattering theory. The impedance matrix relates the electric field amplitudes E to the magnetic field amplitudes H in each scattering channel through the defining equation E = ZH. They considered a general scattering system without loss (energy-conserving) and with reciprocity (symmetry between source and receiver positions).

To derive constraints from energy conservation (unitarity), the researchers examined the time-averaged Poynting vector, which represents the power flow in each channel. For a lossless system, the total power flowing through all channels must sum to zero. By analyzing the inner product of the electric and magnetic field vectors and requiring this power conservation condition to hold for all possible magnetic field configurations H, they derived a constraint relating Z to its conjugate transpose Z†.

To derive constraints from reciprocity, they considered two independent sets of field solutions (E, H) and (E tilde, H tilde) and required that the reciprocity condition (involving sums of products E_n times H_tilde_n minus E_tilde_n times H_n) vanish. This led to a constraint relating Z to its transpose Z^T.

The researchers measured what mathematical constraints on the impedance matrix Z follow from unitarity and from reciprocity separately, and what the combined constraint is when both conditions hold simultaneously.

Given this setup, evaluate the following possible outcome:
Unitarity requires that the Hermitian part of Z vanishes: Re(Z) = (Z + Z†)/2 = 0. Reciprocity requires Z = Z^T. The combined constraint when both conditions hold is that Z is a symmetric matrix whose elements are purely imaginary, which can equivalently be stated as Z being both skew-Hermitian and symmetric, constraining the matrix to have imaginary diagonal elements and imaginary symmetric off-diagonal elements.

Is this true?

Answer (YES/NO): YES